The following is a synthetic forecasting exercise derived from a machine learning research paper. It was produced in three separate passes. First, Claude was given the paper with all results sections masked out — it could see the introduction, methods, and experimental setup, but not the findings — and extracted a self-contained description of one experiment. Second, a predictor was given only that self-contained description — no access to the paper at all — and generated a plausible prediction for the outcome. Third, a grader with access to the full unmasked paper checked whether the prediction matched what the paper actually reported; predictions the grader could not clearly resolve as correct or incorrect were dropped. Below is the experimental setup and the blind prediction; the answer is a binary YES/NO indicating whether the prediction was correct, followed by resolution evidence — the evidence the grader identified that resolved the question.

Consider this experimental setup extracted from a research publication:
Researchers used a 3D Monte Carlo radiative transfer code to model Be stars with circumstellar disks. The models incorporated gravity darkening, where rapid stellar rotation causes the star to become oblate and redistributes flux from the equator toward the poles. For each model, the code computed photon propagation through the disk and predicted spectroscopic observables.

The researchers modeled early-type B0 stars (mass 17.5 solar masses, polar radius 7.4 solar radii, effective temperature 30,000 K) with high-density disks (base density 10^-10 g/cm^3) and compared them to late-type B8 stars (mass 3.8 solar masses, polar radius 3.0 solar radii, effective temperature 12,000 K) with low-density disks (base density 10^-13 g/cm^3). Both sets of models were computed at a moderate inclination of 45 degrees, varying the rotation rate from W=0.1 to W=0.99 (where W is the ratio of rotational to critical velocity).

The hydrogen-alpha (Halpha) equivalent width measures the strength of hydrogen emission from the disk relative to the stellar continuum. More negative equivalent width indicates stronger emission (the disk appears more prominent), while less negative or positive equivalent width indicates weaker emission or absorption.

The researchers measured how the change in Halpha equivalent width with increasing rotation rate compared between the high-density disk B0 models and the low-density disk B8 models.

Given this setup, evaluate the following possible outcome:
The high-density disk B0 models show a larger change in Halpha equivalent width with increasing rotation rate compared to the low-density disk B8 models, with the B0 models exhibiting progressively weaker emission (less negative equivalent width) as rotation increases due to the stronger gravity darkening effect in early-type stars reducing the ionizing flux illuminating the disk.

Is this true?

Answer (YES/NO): NO